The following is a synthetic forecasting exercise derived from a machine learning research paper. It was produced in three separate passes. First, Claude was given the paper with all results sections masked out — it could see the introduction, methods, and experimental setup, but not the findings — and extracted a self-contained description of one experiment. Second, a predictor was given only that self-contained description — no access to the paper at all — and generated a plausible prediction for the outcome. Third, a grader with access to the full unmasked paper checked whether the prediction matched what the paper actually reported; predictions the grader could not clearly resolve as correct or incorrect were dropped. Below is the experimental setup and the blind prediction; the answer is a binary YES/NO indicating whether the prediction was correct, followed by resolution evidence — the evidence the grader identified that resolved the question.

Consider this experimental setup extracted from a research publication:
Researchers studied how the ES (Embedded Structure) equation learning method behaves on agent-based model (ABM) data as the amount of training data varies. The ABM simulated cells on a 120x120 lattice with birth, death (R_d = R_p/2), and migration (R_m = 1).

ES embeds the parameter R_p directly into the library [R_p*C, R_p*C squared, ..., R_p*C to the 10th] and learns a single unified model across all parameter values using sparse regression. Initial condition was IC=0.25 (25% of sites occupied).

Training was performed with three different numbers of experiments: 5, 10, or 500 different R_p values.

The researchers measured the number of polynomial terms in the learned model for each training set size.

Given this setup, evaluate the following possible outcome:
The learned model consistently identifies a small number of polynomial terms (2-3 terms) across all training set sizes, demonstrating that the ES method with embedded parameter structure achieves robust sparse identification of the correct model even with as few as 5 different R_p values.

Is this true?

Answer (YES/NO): NO